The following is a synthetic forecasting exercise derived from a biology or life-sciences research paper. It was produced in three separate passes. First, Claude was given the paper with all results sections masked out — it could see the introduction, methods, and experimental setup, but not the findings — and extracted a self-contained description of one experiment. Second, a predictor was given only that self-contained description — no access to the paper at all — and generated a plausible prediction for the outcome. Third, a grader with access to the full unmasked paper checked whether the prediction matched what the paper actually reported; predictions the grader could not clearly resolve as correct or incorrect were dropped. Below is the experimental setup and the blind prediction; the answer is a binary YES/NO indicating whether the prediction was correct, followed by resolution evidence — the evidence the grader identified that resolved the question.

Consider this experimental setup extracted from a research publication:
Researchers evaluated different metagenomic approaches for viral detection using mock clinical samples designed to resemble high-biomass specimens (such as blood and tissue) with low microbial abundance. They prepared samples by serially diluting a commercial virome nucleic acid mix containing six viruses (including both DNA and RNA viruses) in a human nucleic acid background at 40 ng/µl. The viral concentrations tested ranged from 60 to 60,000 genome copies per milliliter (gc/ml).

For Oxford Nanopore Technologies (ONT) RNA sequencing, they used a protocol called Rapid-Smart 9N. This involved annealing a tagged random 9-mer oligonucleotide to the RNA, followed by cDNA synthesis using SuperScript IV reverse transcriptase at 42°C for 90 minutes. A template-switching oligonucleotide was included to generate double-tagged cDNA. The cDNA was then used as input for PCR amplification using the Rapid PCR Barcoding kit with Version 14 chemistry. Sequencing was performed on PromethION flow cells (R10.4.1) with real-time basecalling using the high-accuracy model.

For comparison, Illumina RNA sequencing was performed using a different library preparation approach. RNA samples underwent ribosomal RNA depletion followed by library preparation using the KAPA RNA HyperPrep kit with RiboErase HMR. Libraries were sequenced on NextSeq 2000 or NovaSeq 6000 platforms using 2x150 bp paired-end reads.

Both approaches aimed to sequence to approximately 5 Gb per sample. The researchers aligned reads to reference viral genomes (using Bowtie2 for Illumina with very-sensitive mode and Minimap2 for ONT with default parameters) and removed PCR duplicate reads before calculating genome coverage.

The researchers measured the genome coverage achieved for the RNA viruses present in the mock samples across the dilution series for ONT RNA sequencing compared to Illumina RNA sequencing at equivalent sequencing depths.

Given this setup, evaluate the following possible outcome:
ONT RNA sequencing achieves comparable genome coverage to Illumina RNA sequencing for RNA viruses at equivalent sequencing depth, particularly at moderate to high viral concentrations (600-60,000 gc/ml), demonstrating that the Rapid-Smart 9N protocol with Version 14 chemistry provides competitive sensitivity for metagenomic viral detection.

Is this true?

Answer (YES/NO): NO